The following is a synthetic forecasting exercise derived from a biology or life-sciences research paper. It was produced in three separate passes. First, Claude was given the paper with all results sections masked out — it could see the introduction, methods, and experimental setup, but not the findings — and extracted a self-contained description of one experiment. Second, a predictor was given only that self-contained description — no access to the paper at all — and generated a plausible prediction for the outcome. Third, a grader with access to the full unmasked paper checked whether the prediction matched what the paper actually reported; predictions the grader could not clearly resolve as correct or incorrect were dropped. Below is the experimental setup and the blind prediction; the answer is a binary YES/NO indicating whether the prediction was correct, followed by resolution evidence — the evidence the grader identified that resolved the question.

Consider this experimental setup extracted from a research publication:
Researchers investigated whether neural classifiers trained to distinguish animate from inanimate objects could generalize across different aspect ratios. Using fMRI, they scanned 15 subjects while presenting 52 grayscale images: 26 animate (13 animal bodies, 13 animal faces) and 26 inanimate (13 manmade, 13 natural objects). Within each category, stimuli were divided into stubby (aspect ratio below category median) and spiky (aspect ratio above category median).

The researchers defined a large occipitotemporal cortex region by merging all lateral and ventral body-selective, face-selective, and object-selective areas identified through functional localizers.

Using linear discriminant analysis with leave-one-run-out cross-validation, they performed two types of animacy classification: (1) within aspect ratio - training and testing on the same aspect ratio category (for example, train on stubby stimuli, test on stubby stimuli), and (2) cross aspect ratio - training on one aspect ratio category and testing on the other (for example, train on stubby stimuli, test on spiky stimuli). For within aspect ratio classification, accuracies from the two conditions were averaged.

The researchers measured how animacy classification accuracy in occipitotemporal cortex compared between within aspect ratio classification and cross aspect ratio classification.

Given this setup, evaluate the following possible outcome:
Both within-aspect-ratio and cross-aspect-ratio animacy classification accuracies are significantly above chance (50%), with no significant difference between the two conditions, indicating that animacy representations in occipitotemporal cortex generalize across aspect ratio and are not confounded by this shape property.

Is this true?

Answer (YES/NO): YES